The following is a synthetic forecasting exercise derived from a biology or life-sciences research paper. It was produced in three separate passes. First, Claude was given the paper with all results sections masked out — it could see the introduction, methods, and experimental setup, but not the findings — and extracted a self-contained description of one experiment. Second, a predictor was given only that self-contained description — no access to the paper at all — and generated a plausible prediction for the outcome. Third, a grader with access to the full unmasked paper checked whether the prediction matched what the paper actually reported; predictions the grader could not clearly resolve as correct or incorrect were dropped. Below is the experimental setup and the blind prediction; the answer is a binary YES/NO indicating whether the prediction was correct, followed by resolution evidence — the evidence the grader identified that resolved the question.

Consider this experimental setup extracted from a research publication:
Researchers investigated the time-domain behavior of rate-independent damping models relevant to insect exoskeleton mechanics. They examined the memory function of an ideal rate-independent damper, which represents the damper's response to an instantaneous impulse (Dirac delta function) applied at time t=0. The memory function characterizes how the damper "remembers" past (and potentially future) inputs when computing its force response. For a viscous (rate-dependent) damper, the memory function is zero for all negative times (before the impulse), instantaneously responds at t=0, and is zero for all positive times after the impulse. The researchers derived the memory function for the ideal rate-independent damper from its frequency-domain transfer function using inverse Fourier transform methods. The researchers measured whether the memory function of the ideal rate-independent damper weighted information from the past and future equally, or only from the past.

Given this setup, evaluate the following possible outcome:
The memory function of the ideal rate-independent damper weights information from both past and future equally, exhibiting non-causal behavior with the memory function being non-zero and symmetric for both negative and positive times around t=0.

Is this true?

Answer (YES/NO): YES